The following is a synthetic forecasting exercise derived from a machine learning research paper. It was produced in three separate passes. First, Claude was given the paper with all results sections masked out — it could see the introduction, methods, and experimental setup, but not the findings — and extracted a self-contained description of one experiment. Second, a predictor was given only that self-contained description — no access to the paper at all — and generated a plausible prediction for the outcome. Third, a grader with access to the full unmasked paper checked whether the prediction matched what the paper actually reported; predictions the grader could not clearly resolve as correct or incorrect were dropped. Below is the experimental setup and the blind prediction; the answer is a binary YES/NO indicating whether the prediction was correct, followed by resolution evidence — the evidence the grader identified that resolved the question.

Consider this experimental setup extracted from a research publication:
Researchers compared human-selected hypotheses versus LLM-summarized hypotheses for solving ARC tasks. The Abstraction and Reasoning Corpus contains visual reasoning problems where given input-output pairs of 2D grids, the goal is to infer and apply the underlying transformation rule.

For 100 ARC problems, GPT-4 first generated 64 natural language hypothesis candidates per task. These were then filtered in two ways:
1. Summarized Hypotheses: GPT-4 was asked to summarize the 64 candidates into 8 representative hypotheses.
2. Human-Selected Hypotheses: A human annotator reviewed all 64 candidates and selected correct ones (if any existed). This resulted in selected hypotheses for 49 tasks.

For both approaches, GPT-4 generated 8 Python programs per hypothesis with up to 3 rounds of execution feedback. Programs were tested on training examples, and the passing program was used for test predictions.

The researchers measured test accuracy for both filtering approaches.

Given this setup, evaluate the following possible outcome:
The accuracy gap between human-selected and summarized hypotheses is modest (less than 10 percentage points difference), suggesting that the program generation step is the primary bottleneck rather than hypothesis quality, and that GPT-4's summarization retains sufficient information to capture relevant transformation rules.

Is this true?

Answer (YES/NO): YES